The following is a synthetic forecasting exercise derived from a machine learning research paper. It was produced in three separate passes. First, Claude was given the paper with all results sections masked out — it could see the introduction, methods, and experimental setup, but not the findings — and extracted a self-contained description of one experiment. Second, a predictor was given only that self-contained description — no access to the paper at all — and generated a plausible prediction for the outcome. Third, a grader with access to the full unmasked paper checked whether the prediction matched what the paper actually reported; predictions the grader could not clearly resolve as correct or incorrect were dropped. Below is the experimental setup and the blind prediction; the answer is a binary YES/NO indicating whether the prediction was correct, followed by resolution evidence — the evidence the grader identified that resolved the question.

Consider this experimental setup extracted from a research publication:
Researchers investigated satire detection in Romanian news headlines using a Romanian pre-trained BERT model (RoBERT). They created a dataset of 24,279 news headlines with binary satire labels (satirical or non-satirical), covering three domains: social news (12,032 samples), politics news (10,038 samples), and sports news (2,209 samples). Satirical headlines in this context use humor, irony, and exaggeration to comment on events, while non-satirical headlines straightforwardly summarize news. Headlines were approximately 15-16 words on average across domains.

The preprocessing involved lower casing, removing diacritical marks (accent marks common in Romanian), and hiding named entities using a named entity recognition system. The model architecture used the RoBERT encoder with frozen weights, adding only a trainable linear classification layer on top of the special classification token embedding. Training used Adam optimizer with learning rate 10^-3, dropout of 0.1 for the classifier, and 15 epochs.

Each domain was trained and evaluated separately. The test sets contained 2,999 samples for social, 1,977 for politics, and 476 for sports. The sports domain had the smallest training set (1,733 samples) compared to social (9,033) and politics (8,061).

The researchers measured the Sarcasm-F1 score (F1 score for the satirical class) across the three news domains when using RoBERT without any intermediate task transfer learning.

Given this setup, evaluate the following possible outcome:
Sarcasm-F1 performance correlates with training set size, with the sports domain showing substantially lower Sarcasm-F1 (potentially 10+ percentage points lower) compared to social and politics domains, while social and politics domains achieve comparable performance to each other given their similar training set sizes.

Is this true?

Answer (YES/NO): NO